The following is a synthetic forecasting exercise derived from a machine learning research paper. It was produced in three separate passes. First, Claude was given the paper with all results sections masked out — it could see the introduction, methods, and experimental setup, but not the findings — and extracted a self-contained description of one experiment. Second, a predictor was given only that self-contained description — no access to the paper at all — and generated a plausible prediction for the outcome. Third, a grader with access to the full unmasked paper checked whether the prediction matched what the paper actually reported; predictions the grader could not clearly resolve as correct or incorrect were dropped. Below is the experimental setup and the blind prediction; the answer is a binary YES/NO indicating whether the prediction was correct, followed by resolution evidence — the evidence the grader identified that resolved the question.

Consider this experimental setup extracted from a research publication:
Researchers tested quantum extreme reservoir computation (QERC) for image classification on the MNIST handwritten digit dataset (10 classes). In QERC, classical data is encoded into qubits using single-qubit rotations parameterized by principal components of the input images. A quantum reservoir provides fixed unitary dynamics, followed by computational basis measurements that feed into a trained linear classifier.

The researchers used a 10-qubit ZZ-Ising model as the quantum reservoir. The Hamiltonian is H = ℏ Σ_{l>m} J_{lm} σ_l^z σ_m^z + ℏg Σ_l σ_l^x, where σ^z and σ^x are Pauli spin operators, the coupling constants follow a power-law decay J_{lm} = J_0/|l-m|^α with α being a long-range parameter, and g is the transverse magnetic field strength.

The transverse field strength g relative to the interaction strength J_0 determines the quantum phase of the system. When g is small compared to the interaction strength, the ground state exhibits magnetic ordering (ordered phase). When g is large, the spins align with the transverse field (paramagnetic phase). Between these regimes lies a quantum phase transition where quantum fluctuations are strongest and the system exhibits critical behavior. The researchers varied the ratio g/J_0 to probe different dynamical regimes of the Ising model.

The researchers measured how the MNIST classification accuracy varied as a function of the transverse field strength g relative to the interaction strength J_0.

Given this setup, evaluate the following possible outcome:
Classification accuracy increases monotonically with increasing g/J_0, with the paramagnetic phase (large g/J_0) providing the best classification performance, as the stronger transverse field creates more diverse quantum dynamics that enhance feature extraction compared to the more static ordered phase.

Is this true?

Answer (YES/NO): NO